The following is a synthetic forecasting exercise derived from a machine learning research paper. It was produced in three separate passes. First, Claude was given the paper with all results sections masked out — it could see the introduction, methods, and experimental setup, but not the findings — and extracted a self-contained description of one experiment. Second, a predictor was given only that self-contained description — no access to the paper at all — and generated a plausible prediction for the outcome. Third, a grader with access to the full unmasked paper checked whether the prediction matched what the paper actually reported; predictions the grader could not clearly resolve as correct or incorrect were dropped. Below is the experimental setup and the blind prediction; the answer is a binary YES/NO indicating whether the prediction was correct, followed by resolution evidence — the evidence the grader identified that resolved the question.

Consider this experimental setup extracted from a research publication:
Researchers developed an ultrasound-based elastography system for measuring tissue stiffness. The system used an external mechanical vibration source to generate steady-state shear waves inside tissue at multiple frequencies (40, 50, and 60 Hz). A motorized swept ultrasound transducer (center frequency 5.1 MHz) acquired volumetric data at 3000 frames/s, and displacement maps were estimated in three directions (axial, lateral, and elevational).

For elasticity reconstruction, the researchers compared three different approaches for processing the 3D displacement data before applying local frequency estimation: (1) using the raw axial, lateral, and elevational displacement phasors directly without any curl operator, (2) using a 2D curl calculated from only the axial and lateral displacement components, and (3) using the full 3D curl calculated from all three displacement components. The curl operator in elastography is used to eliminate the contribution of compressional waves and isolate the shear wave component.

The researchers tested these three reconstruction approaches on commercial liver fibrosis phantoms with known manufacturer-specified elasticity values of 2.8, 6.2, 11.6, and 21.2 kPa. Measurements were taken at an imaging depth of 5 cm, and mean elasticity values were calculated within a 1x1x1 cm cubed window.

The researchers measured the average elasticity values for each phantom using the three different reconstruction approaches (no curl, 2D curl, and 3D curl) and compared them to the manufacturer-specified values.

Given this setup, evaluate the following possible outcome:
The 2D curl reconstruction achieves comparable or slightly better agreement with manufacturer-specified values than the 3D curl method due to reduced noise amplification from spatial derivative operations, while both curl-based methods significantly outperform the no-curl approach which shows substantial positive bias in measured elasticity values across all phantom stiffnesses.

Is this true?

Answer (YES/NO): NO